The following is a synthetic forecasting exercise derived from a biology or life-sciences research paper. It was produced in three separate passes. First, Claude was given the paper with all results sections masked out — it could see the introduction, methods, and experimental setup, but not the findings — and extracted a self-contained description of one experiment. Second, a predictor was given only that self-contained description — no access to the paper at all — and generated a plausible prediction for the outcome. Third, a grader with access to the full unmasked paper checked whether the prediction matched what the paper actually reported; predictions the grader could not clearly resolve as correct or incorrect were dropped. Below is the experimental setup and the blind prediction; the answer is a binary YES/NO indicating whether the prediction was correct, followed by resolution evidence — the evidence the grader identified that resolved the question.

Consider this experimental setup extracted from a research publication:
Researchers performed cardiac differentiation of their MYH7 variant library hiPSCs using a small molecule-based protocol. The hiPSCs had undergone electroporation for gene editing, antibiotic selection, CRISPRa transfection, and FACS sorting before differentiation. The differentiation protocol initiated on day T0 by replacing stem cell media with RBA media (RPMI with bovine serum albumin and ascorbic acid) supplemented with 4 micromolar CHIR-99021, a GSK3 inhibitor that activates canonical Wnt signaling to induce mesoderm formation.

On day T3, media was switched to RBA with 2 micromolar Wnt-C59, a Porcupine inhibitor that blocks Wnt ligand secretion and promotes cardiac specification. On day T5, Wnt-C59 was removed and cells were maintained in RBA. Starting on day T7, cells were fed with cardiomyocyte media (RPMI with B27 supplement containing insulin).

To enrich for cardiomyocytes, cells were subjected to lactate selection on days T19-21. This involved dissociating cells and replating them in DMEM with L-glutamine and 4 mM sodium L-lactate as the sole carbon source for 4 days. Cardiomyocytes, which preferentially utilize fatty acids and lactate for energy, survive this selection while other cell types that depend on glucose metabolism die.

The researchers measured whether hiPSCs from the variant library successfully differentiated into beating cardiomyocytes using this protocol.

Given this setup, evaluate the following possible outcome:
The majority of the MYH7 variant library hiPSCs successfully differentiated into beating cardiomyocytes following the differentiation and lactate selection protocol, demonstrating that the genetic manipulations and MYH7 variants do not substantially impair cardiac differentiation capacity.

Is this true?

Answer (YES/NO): NO